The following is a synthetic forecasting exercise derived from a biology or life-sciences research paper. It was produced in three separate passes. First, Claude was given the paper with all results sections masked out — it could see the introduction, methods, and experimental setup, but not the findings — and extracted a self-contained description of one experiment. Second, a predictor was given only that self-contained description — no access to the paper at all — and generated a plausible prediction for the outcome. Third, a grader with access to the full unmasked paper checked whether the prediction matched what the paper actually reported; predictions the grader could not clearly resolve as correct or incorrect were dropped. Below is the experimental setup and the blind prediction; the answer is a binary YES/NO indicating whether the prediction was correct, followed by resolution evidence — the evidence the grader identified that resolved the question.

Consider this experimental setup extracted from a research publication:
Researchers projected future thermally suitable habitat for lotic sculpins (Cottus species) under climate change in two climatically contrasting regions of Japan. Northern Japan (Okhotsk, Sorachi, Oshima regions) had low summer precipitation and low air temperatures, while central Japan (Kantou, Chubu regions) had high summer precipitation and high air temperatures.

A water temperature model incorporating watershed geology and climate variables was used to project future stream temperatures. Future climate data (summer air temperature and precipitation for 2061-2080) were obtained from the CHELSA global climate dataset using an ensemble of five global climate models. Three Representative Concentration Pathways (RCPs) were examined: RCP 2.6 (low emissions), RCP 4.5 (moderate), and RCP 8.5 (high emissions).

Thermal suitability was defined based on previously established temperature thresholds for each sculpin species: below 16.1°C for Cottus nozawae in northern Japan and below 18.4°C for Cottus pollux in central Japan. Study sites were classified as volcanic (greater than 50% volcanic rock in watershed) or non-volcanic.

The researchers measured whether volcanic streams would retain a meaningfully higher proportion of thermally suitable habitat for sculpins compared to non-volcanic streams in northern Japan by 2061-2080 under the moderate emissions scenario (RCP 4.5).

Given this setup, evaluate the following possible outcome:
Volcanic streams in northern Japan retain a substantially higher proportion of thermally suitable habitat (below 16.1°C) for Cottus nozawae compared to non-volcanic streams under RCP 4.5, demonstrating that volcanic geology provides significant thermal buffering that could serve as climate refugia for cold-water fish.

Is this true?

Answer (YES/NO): YES